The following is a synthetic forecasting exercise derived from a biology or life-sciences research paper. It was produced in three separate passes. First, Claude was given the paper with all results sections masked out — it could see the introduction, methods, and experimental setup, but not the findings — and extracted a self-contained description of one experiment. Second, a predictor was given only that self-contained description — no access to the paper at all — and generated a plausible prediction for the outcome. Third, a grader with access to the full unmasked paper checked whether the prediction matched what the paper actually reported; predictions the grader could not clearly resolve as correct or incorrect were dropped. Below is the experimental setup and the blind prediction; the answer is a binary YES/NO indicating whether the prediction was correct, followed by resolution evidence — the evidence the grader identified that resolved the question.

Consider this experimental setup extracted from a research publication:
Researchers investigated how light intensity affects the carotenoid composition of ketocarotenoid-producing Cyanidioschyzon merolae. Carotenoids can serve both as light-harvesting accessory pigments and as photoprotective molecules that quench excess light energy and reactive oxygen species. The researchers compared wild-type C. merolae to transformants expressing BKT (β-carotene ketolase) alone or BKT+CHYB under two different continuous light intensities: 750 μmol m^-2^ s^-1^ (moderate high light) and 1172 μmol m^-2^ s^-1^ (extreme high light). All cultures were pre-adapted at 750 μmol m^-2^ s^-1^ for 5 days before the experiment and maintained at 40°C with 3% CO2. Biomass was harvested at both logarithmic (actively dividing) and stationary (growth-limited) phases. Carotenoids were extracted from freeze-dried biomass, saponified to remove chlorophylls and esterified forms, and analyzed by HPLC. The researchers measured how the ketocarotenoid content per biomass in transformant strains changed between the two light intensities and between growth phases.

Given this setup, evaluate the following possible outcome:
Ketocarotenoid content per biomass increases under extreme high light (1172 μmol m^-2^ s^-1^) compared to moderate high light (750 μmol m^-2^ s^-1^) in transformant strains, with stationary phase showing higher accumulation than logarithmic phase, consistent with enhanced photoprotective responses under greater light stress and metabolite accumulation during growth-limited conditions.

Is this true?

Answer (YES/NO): NO